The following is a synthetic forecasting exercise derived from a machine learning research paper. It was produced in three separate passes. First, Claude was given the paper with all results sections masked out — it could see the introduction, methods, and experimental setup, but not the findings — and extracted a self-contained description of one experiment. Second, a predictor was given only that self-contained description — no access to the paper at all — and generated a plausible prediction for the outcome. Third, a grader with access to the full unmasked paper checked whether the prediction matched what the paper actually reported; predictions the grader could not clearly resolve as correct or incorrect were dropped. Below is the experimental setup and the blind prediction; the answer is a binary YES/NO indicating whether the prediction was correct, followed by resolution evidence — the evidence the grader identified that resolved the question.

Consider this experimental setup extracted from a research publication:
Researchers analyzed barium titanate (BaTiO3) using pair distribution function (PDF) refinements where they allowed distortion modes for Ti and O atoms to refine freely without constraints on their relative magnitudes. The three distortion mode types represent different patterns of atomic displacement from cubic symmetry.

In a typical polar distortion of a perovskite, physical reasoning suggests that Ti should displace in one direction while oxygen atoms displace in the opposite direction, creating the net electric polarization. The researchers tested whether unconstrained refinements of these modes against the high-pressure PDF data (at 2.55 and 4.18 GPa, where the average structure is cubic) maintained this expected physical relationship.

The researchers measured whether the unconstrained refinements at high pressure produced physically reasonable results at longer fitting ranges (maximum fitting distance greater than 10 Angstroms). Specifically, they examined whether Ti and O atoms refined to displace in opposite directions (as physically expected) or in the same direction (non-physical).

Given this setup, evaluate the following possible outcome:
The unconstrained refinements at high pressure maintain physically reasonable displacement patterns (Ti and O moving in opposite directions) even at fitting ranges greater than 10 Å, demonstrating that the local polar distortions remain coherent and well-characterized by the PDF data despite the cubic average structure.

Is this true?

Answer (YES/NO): NO